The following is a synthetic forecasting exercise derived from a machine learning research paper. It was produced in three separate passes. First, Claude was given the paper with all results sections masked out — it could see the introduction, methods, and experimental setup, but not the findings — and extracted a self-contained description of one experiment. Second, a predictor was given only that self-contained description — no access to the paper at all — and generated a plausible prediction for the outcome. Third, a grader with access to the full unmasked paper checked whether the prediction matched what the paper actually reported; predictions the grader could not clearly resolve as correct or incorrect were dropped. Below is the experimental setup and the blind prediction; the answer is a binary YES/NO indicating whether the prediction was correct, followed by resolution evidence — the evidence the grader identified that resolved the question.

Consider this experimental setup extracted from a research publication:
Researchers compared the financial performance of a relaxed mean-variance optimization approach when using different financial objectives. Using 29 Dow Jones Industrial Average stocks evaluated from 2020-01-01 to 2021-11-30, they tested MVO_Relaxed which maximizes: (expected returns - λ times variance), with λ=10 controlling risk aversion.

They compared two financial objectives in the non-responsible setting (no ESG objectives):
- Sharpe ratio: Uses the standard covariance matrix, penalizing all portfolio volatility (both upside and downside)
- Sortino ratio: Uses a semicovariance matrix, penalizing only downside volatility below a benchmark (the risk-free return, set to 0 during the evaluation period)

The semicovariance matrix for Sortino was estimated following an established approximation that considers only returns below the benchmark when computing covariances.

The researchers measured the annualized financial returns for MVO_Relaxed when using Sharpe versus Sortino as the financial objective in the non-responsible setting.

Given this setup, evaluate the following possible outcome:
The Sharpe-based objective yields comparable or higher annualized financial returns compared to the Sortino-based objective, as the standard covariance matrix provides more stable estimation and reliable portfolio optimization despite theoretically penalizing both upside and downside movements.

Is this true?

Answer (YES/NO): YES